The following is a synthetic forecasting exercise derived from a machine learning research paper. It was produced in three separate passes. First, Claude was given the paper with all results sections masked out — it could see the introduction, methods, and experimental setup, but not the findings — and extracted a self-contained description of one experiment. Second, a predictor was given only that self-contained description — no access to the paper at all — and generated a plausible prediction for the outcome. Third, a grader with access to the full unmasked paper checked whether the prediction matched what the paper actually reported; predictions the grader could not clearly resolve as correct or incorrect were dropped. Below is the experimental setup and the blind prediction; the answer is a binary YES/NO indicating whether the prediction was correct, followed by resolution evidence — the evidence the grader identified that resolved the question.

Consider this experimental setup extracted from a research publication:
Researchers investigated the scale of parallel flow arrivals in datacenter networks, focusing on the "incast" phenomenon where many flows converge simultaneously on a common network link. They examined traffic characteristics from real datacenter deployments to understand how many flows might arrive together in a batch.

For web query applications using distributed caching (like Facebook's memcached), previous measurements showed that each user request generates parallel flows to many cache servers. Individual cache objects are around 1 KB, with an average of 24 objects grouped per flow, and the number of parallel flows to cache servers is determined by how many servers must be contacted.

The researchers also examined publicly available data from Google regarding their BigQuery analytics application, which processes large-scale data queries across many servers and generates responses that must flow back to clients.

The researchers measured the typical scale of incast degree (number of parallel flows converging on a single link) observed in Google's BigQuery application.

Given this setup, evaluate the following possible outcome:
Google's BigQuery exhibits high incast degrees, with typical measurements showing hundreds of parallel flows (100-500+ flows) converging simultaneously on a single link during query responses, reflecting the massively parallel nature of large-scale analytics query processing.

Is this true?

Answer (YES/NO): NO